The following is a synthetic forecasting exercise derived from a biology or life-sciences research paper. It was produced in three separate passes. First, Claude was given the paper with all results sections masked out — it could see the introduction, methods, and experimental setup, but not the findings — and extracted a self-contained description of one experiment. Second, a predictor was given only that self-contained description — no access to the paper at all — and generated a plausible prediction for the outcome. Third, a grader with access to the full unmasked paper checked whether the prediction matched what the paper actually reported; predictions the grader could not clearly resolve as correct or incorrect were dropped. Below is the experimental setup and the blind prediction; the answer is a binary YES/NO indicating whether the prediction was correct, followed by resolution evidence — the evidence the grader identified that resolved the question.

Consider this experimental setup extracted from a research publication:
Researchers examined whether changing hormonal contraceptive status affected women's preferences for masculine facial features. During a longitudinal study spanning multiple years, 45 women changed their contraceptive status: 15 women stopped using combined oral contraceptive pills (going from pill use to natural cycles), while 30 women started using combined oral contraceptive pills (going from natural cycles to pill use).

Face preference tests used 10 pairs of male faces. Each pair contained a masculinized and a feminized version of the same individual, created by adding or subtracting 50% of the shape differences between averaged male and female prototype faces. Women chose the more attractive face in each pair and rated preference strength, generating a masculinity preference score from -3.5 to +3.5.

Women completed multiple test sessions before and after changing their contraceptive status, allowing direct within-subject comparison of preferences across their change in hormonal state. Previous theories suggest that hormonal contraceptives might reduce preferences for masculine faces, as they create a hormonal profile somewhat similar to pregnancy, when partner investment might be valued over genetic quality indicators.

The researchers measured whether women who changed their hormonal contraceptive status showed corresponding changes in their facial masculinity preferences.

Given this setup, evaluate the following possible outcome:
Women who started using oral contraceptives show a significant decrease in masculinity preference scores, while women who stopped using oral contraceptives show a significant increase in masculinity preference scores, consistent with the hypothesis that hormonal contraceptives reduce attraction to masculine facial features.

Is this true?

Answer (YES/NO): NO